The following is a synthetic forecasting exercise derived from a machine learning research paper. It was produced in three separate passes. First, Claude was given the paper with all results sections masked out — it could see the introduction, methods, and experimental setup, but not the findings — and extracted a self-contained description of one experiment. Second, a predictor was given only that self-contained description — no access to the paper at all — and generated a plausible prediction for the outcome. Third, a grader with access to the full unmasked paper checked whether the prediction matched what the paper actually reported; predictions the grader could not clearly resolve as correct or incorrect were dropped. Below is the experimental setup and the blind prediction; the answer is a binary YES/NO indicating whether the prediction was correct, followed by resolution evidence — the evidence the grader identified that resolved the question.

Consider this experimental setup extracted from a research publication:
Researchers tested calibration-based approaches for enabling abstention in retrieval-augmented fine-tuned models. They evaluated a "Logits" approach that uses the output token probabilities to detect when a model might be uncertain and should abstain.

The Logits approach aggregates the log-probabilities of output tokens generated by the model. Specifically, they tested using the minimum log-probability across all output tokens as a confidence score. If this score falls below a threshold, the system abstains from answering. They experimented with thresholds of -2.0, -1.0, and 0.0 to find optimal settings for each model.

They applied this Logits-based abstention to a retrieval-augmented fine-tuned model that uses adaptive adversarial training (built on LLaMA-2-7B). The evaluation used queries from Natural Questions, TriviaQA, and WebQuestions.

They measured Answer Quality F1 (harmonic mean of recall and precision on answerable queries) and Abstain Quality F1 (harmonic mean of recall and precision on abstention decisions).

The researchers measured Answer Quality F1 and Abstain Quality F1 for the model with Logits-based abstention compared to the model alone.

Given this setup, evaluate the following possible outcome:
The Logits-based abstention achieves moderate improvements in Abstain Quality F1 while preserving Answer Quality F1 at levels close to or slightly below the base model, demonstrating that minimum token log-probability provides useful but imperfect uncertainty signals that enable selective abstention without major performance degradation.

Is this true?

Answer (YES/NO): YES